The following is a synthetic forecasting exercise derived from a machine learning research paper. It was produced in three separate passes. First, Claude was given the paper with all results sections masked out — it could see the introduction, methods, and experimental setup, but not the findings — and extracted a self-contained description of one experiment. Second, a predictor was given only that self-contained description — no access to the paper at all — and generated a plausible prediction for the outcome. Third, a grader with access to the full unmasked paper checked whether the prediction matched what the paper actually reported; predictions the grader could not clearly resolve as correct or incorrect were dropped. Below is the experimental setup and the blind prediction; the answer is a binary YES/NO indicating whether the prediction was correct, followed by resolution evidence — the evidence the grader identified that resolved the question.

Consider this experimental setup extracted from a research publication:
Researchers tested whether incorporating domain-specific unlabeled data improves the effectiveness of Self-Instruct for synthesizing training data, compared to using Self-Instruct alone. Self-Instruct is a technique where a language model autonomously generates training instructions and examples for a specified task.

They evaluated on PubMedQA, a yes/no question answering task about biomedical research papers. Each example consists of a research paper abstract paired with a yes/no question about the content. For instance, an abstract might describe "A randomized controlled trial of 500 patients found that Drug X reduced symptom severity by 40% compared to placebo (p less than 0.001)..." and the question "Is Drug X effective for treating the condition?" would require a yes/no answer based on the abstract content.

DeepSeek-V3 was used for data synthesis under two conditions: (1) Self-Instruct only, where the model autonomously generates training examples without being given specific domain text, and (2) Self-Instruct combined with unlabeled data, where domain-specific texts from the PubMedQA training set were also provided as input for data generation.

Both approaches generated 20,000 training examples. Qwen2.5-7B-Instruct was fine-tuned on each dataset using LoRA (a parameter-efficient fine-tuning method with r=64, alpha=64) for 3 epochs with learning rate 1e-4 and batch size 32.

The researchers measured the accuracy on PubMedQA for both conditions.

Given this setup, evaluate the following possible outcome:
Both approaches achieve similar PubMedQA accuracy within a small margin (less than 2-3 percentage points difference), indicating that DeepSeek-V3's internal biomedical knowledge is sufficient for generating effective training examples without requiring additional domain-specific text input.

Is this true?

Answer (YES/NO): NO